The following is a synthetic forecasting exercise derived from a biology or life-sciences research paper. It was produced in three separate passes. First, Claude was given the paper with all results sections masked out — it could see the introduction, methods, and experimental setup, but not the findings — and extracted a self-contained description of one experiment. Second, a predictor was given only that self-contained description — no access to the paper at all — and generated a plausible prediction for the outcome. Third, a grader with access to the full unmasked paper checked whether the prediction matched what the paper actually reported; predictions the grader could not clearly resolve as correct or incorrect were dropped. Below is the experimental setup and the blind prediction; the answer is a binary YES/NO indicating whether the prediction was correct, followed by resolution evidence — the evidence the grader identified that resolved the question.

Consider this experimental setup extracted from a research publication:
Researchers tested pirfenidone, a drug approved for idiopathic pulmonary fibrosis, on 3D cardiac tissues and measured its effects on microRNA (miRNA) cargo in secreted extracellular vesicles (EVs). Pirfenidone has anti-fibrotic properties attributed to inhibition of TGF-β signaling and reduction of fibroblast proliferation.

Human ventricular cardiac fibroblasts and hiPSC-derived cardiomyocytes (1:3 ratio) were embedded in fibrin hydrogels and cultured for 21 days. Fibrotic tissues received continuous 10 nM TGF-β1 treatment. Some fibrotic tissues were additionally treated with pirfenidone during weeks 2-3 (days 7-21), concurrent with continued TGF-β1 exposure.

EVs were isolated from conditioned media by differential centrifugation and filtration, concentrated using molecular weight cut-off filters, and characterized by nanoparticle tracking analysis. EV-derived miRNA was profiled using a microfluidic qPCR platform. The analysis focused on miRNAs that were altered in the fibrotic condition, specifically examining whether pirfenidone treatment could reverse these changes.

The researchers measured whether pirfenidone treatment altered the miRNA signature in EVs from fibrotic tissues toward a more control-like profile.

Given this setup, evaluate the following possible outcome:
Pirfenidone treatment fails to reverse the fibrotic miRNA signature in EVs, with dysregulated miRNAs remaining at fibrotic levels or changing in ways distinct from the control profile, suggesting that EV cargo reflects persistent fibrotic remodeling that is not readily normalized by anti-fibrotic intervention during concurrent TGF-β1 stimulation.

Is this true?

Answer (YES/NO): NO